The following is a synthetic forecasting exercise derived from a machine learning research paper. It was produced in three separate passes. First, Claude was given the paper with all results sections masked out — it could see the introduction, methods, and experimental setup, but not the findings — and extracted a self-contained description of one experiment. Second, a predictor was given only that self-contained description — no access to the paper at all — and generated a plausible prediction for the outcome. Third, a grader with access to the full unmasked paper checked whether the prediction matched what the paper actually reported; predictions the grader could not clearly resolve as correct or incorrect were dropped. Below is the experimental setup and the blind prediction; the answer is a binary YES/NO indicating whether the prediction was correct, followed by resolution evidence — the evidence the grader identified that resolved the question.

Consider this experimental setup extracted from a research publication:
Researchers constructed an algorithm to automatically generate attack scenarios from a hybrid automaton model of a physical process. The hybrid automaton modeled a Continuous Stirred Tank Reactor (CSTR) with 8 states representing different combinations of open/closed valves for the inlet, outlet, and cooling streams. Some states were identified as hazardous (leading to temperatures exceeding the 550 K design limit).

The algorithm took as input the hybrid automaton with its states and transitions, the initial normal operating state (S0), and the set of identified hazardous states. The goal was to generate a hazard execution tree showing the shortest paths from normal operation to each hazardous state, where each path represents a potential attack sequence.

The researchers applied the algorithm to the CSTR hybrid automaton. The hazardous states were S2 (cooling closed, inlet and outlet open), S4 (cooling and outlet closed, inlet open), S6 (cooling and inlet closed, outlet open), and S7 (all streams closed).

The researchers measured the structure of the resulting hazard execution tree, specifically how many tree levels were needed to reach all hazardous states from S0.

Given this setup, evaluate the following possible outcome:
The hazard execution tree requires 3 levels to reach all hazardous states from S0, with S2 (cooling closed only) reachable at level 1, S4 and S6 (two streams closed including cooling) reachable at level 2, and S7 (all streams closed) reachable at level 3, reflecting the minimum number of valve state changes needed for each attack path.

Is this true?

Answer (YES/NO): YES